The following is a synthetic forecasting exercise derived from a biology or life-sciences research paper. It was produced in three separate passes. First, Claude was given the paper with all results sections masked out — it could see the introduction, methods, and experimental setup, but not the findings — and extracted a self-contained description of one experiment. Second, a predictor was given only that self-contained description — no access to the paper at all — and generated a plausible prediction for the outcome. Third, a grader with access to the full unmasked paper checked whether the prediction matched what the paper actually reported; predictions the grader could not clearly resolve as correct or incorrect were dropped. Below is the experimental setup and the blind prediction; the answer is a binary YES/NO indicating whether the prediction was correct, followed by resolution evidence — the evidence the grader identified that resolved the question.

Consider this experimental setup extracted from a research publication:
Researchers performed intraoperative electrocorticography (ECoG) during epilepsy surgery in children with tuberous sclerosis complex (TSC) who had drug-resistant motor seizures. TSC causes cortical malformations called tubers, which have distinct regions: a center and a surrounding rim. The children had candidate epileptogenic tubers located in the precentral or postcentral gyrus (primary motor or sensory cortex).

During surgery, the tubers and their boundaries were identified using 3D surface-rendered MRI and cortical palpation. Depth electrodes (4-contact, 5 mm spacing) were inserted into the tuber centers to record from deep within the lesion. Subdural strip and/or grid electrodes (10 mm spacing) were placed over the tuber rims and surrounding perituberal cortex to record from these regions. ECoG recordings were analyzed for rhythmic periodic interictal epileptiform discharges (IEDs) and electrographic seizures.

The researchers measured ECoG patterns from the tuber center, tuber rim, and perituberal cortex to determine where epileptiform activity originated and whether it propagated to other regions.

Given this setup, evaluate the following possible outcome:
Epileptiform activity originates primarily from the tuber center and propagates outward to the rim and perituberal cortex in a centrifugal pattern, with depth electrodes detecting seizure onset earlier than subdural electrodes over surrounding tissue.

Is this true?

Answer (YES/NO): NO